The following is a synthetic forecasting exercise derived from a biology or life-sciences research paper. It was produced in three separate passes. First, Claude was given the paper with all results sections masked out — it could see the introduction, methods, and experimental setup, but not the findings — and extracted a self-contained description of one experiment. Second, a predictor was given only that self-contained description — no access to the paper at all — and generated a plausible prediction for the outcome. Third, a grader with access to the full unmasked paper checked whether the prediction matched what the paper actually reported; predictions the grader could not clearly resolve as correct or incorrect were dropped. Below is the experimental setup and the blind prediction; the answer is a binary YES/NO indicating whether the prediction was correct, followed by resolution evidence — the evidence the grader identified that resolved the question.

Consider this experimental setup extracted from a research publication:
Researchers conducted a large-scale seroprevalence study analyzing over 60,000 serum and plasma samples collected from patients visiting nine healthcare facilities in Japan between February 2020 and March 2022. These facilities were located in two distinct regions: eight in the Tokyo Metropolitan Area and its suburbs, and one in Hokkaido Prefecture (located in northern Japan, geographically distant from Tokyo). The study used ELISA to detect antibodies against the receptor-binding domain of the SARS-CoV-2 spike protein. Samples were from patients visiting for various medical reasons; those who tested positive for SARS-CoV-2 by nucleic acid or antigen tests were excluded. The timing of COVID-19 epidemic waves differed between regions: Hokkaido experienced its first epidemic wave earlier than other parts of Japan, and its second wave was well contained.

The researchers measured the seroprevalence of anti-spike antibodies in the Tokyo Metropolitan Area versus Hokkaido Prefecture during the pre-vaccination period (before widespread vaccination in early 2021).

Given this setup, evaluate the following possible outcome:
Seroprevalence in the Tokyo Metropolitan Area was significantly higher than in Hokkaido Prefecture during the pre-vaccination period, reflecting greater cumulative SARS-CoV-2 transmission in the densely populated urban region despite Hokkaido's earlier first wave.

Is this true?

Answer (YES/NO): NO